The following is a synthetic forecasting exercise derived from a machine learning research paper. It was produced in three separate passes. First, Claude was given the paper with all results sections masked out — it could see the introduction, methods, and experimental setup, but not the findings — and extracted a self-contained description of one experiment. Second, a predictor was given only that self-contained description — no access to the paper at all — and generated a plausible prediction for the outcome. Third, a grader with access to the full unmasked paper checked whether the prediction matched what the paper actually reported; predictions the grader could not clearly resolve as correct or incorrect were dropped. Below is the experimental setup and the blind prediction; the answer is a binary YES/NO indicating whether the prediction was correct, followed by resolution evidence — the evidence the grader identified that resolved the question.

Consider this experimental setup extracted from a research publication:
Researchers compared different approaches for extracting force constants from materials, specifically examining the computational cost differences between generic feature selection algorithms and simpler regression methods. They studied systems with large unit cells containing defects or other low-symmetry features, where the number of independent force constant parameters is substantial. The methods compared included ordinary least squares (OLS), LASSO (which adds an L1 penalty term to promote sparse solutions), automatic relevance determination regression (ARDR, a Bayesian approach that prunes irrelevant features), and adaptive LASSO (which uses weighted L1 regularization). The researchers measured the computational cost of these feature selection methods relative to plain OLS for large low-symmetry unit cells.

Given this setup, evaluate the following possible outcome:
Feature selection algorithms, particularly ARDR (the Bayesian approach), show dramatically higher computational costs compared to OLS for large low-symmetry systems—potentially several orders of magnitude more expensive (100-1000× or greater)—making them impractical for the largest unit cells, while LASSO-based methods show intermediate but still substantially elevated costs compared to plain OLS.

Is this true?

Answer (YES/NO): YES